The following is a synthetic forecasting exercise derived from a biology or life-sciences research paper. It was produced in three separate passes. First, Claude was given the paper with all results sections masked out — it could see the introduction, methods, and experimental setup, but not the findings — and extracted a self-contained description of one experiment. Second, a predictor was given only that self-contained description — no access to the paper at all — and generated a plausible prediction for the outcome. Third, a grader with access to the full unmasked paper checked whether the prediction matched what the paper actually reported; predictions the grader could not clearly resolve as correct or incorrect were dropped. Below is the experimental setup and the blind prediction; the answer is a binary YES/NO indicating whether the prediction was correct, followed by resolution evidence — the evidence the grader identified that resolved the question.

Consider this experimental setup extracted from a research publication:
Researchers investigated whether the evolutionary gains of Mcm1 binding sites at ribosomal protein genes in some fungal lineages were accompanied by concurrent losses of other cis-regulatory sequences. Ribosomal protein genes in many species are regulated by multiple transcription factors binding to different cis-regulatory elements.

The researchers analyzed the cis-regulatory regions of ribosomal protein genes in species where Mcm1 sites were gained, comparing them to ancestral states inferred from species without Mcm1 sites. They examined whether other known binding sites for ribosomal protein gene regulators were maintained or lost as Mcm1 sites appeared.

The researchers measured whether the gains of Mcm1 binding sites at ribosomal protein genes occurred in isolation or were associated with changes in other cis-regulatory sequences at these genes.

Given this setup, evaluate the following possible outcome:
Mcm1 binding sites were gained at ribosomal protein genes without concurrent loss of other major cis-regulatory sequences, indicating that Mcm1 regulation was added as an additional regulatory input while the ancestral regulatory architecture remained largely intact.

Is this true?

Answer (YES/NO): NO